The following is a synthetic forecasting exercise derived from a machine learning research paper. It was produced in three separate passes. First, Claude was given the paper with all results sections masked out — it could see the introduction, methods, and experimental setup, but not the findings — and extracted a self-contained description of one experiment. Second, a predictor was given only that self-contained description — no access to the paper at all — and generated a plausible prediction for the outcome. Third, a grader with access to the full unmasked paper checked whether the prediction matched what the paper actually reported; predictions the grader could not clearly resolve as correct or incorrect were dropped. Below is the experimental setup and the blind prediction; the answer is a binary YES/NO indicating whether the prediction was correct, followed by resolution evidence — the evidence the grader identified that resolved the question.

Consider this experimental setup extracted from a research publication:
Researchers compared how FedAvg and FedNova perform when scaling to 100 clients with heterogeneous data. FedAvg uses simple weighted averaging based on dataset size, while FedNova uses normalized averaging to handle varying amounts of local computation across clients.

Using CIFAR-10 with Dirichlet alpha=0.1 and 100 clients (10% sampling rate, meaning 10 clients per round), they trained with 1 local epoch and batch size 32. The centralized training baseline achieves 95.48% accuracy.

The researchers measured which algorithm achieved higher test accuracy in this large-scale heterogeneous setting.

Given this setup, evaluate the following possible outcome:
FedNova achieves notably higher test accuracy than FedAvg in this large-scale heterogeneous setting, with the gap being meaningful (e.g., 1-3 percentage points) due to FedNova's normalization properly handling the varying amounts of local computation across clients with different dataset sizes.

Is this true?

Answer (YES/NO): NO